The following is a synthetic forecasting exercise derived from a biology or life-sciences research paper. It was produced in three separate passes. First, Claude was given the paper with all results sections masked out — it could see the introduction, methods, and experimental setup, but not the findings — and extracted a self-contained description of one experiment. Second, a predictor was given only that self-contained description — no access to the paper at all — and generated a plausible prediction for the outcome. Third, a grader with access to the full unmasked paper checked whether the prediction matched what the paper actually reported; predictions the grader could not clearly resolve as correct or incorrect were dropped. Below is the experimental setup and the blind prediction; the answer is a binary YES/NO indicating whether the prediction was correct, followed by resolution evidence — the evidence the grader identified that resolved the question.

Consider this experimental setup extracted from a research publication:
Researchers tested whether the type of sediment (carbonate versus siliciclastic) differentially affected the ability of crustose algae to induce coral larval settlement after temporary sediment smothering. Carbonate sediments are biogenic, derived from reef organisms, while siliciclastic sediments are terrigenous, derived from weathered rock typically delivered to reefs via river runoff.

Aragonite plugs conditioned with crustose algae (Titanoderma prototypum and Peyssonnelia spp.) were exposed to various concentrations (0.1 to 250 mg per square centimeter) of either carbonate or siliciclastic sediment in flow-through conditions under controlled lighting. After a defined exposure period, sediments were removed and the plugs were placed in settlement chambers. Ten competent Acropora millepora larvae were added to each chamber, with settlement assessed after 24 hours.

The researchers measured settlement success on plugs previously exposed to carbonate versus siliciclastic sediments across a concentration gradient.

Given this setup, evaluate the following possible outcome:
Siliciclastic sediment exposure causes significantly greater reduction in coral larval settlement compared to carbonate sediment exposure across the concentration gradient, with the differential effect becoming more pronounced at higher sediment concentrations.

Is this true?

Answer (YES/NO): NO